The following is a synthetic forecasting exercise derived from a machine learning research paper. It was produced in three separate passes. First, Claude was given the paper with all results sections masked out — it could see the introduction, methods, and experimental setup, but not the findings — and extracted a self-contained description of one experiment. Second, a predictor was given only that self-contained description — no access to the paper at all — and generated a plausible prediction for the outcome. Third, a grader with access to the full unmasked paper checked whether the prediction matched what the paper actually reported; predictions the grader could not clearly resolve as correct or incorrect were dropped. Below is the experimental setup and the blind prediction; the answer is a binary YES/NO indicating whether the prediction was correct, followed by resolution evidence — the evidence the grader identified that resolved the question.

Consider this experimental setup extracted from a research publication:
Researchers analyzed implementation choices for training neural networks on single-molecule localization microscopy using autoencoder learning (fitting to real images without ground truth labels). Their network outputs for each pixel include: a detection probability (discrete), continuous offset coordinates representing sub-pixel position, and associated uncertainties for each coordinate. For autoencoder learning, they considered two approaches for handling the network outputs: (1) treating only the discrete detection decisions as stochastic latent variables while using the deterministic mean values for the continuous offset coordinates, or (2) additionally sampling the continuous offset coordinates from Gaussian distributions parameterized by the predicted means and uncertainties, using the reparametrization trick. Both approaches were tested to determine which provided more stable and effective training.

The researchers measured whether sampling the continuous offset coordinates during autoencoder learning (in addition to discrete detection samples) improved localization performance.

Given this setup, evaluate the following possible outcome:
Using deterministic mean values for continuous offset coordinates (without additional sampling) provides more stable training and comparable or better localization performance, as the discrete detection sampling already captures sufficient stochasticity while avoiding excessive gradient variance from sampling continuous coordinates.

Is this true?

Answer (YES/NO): YES